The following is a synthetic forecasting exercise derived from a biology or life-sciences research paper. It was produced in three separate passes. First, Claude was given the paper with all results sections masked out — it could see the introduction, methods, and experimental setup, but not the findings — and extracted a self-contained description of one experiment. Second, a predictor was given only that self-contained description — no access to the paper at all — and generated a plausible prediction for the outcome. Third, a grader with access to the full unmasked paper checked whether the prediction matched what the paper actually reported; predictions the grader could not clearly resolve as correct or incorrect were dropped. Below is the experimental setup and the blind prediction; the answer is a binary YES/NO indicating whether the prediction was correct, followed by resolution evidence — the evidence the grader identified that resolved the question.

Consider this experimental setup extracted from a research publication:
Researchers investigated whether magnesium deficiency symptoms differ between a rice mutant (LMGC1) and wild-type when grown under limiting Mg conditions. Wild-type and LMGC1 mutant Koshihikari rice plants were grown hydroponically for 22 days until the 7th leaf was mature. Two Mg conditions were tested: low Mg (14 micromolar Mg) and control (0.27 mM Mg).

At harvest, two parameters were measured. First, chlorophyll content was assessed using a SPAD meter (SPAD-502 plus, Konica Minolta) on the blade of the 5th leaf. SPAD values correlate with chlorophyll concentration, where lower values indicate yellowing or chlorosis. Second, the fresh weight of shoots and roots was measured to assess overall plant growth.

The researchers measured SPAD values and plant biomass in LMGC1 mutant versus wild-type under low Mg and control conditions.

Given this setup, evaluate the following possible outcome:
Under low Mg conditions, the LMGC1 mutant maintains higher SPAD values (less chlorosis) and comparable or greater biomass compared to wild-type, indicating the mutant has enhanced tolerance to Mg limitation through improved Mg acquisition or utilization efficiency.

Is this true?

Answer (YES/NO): NO